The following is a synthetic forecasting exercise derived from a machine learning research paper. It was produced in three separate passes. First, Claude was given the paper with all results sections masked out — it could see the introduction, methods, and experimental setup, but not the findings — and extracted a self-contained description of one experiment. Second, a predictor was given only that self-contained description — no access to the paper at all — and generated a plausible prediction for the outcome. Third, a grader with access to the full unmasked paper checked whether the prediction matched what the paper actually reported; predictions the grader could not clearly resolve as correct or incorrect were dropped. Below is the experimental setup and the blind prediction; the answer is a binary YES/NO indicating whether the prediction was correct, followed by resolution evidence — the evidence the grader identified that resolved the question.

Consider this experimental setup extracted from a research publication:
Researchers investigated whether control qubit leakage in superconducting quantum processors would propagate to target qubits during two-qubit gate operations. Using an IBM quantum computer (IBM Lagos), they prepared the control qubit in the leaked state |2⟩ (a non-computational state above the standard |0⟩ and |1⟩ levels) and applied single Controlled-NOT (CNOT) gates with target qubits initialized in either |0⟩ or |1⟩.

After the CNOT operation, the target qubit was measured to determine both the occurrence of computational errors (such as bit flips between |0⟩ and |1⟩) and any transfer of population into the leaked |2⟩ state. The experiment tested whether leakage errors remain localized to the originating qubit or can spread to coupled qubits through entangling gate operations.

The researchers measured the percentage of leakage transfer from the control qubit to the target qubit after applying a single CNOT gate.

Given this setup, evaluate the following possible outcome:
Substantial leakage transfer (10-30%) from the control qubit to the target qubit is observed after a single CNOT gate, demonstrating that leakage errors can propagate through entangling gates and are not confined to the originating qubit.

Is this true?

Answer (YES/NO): NO